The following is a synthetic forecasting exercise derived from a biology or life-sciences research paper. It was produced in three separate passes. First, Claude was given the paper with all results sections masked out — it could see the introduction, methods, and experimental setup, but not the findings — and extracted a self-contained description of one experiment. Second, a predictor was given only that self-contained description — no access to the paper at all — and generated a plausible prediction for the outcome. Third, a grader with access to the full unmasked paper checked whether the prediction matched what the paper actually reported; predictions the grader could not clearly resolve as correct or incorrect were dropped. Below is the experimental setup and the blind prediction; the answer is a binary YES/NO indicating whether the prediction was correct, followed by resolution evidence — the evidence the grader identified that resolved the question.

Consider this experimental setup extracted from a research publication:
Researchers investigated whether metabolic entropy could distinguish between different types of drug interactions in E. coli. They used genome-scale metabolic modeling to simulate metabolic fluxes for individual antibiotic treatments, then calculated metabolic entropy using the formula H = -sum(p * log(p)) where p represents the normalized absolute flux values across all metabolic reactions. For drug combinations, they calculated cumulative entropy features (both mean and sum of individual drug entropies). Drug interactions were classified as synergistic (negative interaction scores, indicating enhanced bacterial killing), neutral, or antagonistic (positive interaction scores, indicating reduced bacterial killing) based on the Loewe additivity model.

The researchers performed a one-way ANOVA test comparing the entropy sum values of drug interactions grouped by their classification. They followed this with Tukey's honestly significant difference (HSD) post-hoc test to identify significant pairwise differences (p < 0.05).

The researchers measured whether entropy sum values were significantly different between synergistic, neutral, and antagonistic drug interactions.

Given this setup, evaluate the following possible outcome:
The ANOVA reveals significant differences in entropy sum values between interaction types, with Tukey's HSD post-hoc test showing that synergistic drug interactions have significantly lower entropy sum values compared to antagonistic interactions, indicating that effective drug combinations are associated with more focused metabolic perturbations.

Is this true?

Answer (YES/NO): NO